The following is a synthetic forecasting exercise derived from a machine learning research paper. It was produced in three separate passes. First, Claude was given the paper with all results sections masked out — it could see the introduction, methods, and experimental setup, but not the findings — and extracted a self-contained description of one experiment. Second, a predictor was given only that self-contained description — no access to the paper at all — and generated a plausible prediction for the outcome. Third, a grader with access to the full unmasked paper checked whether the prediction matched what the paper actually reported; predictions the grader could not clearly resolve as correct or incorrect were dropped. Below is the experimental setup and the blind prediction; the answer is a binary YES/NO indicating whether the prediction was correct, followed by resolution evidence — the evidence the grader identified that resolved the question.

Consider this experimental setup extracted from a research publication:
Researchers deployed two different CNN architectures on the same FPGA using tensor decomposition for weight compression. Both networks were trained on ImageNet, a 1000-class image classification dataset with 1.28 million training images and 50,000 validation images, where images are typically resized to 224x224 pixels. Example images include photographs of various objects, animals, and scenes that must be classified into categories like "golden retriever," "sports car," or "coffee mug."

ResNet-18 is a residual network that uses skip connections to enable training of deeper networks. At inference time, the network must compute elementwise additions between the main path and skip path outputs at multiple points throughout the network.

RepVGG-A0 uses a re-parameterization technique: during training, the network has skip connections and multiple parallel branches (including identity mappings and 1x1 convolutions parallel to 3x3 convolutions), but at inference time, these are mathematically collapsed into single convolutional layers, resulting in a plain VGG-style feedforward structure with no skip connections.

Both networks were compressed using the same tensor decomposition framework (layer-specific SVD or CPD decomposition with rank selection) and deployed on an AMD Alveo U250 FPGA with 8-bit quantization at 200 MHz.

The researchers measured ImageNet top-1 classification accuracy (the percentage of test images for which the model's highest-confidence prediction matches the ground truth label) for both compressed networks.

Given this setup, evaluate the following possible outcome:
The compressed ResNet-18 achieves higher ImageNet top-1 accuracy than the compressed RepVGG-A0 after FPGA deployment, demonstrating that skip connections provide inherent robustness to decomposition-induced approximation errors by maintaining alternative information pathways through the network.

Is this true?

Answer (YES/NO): NO